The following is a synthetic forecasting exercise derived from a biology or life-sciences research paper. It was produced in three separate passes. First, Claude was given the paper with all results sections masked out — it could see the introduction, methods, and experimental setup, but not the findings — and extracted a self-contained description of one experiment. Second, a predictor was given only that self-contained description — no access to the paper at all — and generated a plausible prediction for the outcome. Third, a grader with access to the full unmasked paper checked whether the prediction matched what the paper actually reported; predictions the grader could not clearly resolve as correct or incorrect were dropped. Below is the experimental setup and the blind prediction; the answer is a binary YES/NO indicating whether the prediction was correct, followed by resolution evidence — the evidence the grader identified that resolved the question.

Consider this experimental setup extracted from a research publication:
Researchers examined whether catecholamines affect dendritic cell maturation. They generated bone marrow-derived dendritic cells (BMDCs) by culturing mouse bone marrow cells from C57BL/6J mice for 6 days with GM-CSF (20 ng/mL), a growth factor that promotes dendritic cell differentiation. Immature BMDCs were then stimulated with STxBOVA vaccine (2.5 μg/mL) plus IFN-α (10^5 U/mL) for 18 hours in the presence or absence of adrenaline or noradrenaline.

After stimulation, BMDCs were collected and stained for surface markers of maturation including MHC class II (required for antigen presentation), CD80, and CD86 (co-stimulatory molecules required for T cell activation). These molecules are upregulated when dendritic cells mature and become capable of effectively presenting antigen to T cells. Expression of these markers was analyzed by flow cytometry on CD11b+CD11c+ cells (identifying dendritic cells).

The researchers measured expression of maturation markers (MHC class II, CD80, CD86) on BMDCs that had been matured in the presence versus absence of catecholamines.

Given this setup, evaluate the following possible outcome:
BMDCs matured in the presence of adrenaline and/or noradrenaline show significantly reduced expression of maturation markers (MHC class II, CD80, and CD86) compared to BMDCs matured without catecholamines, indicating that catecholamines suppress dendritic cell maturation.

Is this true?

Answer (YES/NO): NO